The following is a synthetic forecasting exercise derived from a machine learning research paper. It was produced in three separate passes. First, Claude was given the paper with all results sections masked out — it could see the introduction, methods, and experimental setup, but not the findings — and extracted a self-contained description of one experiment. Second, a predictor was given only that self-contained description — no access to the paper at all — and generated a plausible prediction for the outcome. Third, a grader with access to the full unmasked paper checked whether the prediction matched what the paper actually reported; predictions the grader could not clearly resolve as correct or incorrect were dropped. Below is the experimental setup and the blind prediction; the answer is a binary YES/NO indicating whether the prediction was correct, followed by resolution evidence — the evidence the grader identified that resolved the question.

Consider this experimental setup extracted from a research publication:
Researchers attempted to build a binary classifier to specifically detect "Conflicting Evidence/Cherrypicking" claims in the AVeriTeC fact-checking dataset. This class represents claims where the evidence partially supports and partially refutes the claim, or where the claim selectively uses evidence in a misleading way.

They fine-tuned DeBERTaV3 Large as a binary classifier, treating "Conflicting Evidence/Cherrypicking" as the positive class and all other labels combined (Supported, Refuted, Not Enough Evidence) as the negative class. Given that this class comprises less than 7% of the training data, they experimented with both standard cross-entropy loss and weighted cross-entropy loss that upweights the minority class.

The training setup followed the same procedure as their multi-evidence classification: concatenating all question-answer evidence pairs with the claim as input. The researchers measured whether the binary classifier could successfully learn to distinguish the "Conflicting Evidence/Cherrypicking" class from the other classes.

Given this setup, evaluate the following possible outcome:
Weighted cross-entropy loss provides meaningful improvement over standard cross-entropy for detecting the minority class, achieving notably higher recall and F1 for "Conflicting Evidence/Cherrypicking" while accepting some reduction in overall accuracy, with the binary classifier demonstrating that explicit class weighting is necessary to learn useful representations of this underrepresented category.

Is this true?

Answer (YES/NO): NO